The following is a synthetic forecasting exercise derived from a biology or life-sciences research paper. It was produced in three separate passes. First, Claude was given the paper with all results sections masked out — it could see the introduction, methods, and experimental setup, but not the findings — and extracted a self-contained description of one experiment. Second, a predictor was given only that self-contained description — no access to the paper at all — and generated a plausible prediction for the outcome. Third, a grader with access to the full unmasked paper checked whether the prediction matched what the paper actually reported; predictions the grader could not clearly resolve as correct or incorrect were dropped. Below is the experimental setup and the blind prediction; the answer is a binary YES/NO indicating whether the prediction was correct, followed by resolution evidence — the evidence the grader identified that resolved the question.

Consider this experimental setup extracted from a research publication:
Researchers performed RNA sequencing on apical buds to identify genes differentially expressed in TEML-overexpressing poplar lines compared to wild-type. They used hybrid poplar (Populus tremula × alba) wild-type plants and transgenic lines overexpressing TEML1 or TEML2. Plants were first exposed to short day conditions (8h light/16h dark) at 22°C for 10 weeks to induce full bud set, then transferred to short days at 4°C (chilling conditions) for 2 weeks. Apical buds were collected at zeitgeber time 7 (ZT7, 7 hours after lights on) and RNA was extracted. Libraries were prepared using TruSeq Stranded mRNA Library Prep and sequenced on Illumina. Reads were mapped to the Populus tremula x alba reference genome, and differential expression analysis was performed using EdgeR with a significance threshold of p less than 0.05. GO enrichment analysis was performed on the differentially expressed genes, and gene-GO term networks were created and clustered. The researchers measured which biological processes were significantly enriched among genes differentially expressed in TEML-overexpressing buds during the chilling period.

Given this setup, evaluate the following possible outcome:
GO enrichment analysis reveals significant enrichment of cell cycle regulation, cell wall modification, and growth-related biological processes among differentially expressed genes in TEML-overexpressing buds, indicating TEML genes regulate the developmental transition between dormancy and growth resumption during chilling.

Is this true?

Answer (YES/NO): NO